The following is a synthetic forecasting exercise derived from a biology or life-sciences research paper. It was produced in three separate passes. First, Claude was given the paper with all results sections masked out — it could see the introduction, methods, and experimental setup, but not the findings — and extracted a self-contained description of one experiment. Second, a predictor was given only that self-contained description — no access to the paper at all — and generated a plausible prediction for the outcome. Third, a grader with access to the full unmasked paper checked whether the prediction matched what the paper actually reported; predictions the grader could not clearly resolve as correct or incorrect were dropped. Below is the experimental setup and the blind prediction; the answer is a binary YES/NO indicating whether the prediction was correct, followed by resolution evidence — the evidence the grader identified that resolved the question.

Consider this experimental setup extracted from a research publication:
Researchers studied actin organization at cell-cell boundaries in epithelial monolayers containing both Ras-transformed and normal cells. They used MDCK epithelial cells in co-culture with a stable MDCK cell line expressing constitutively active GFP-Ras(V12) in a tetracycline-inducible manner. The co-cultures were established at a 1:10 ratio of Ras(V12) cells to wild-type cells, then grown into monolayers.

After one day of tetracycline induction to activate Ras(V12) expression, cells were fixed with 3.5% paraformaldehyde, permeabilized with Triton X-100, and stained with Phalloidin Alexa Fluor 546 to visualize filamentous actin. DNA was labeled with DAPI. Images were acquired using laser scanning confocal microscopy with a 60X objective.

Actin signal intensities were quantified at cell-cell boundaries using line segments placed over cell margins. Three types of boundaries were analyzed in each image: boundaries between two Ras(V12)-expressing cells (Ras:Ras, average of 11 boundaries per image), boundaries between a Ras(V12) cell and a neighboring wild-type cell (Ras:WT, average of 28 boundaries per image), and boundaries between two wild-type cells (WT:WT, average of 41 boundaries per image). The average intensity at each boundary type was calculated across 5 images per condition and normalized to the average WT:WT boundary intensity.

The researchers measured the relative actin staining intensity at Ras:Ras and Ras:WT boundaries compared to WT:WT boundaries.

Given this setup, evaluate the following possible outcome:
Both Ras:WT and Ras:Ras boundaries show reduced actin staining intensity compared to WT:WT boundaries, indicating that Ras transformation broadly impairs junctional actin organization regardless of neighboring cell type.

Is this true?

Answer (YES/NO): NO